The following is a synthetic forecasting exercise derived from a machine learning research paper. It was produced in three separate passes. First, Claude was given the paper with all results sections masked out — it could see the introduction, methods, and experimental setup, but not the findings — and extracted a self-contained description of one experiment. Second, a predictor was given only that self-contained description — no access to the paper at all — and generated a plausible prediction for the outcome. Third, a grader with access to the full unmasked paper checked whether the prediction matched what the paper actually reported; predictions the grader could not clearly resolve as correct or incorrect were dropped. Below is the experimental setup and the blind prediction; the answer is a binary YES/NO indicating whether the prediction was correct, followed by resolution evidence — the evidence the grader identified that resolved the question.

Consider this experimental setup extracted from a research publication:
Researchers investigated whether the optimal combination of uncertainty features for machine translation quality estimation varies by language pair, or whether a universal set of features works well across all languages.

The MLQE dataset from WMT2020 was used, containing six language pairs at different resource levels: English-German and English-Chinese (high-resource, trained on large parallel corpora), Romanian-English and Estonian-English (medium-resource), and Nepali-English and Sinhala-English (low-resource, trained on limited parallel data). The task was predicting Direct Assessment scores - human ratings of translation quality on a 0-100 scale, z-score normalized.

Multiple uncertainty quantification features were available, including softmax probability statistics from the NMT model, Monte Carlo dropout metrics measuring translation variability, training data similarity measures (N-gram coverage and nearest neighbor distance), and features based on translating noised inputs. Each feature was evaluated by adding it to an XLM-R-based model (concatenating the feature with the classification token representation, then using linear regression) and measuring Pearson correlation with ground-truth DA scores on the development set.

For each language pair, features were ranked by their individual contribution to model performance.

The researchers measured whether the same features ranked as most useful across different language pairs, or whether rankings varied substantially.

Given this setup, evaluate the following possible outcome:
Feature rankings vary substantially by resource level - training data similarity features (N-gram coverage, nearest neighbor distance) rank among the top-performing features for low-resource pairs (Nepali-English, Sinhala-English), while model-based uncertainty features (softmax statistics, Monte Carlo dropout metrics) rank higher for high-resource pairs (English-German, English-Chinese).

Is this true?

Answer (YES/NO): NO